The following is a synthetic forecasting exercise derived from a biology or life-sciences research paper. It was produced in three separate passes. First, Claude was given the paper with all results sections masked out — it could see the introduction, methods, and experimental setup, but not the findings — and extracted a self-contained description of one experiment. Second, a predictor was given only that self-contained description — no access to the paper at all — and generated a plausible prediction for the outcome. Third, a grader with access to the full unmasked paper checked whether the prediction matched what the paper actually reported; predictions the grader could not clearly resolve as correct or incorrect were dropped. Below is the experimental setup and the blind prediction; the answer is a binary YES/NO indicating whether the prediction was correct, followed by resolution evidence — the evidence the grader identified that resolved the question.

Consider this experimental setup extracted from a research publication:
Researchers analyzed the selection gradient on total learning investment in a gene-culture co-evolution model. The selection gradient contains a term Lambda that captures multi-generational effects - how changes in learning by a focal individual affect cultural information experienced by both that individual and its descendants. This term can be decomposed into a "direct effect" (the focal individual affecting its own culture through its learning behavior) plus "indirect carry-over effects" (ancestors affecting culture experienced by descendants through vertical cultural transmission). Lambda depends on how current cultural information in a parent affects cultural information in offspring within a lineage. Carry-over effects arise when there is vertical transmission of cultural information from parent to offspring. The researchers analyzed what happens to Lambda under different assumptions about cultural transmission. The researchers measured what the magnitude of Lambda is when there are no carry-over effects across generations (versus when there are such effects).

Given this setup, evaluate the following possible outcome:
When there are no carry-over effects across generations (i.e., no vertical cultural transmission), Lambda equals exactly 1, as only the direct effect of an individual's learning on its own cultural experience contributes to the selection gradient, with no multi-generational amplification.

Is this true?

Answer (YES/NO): YES